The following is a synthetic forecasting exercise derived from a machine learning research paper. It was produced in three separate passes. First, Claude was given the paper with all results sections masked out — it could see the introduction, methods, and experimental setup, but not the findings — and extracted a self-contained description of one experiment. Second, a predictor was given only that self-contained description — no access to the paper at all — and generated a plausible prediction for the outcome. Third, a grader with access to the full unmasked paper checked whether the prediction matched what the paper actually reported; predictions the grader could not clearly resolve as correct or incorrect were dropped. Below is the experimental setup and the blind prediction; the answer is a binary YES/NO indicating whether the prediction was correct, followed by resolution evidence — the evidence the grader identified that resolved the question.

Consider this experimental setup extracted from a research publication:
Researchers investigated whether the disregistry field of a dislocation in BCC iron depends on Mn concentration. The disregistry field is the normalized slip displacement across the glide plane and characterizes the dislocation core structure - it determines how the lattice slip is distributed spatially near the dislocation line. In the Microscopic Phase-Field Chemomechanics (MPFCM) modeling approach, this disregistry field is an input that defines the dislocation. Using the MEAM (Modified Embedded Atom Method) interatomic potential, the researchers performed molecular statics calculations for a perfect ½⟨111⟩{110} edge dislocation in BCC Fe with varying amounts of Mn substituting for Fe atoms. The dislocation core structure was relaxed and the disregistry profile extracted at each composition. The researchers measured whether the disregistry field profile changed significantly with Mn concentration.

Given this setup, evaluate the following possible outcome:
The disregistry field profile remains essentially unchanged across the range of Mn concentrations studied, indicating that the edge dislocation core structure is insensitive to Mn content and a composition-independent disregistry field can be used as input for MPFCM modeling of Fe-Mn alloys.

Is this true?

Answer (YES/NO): YES